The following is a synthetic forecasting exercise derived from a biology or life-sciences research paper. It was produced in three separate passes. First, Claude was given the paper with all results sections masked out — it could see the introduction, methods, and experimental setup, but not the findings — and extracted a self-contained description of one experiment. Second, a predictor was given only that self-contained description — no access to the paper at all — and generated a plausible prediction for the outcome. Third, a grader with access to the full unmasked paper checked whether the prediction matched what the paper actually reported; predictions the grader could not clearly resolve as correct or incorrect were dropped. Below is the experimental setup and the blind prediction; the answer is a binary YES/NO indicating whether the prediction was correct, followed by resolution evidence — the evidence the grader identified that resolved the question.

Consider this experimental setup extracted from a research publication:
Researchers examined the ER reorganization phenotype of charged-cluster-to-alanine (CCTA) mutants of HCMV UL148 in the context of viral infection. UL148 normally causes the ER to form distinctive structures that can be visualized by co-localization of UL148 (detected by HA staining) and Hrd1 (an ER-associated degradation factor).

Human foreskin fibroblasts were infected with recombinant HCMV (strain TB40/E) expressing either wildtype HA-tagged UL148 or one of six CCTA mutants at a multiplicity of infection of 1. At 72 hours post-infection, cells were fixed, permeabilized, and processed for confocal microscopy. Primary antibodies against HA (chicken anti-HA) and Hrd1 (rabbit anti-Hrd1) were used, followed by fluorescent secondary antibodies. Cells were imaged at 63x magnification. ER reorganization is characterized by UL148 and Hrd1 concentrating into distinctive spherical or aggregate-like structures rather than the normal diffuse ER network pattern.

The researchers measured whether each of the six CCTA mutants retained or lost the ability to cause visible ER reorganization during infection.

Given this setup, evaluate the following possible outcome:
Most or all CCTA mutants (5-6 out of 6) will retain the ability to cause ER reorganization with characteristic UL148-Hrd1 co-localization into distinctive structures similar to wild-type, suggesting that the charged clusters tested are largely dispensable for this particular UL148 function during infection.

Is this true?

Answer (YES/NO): NO